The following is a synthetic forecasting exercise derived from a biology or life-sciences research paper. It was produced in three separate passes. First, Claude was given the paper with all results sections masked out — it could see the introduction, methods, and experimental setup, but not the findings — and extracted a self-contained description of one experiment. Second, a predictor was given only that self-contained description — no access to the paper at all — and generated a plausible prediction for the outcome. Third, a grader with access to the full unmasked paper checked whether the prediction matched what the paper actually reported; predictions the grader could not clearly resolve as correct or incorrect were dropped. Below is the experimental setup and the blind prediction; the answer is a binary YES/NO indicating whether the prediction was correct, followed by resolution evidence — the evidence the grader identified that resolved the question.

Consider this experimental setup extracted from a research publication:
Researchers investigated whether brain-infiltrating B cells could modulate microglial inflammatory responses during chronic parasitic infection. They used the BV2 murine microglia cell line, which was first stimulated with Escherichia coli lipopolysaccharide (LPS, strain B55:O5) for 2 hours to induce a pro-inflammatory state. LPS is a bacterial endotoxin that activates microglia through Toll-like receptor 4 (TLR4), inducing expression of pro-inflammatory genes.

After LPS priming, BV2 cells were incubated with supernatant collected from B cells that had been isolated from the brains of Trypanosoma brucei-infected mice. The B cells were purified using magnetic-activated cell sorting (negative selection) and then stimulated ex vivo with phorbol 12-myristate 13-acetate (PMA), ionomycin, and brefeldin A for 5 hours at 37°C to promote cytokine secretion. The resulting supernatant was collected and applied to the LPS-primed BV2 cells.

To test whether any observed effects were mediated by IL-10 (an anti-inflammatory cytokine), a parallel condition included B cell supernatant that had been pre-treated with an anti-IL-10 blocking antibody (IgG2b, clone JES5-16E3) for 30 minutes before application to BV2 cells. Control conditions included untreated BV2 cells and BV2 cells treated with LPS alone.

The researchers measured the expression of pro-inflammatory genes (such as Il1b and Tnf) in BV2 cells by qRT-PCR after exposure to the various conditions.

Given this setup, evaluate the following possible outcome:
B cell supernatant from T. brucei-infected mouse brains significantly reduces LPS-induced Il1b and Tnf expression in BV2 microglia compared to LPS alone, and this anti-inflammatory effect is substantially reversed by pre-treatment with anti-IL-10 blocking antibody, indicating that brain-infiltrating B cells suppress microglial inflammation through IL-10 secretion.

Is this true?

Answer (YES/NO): YES